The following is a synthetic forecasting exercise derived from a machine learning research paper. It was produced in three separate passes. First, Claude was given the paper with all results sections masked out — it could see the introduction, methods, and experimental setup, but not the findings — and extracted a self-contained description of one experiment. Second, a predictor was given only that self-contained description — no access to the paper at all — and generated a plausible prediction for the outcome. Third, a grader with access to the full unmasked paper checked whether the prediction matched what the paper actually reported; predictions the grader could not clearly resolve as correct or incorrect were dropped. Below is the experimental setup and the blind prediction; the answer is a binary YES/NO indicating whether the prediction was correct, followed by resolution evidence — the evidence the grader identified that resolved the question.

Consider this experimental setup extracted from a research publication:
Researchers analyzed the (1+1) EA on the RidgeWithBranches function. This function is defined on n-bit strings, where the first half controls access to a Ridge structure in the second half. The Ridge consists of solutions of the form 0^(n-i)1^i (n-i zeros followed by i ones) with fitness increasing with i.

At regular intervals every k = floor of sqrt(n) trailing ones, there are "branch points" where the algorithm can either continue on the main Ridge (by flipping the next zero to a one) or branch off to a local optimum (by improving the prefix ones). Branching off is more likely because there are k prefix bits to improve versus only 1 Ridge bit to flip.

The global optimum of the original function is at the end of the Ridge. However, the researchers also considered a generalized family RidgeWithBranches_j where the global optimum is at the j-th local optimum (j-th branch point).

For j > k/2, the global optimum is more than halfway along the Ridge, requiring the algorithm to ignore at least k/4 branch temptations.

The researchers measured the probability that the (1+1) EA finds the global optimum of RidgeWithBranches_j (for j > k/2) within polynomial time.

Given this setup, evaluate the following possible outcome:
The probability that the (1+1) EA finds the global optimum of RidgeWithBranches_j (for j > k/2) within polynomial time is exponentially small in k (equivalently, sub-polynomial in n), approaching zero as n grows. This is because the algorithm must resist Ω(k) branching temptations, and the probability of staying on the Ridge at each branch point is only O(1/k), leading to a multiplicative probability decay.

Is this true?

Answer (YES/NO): YES